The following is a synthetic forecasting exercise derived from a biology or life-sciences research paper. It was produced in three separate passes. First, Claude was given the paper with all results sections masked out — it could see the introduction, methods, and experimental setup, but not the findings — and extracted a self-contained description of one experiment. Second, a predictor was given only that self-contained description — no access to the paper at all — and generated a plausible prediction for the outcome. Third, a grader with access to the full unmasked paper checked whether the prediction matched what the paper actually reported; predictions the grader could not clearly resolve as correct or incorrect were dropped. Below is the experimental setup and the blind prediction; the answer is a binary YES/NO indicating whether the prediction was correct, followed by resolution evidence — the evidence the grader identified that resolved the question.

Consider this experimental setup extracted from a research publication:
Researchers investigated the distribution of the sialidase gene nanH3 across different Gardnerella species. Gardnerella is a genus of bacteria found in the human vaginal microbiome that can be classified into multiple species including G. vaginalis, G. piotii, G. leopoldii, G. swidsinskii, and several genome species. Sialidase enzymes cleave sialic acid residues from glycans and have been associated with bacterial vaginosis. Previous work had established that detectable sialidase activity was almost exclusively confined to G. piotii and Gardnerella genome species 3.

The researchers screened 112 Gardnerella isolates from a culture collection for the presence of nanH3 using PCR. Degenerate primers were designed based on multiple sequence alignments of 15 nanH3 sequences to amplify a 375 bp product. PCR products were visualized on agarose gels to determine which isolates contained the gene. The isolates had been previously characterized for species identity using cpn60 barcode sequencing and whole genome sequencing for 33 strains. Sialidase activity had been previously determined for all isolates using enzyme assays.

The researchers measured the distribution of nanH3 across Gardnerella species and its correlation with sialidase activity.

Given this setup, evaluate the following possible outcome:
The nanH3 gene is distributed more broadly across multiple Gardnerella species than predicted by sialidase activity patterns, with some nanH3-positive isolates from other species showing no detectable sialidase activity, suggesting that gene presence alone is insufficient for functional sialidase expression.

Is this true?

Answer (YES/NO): NO